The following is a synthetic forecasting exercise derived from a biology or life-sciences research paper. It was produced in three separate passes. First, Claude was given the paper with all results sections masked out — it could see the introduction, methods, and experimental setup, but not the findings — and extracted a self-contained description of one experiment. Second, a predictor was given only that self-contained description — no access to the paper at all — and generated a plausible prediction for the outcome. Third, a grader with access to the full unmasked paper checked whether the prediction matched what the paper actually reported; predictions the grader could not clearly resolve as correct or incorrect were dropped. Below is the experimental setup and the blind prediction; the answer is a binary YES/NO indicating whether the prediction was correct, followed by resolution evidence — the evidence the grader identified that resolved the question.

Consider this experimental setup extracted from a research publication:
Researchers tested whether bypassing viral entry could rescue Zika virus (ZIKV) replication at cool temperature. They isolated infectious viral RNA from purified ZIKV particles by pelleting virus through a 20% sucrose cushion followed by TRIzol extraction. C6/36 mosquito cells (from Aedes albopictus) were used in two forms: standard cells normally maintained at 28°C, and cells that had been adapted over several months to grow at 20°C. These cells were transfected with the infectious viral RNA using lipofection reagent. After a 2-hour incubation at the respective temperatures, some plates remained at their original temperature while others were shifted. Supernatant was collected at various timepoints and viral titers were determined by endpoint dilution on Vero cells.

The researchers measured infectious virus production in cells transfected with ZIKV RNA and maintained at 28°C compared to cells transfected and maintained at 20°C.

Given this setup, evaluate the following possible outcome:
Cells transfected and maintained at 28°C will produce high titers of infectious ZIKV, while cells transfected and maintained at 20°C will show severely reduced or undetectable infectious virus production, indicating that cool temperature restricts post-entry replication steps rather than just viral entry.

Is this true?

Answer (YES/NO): YES